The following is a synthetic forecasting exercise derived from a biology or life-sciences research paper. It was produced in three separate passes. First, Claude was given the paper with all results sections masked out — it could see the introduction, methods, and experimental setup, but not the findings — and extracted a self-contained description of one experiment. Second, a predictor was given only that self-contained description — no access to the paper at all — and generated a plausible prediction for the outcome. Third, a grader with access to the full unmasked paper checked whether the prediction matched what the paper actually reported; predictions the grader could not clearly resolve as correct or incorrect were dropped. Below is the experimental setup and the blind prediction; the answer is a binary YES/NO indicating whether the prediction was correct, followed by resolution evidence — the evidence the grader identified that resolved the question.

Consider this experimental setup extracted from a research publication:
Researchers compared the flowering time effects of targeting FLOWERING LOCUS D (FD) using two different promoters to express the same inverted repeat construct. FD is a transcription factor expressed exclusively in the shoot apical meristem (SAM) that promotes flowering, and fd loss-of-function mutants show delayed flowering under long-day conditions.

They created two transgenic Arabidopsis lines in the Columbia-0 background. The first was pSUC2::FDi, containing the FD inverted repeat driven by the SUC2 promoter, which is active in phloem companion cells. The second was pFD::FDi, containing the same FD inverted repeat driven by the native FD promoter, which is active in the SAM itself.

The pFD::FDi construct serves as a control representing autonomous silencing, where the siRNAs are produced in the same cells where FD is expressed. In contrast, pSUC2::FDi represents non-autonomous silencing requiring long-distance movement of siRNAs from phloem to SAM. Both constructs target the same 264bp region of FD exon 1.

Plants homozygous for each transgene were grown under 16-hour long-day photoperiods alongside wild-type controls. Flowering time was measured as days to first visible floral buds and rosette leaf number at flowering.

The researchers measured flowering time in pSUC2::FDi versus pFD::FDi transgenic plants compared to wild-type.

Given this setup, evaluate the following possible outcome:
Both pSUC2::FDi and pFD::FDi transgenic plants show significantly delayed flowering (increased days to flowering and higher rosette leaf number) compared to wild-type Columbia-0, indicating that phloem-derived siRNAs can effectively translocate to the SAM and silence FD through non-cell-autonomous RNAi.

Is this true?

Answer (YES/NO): YES